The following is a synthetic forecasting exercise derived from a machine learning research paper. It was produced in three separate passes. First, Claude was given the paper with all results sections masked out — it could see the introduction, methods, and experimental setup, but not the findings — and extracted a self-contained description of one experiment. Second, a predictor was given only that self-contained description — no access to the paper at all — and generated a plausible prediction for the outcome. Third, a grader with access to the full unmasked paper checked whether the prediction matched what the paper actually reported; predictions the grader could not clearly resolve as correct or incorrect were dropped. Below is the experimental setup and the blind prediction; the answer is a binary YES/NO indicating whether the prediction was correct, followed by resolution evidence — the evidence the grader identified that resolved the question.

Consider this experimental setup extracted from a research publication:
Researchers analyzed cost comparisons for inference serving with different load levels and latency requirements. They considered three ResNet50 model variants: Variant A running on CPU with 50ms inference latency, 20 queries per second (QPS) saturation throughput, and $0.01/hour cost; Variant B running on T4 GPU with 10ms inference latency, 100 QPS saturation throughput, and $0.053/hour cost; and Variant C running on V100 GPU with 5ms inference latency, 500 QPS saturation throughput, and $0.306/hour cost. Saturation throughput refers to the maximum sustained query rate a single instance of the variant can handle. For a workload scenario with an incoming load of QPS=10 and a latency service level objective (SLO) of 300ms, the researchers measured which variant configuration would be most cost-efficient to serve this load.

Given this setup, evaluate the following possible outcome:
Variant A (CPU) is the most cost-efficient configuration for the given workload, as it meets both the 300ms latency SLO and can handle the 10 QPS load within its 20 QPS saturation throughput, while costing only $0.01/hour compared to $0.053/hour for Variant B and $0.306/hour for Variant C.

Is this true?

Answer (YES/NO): YES